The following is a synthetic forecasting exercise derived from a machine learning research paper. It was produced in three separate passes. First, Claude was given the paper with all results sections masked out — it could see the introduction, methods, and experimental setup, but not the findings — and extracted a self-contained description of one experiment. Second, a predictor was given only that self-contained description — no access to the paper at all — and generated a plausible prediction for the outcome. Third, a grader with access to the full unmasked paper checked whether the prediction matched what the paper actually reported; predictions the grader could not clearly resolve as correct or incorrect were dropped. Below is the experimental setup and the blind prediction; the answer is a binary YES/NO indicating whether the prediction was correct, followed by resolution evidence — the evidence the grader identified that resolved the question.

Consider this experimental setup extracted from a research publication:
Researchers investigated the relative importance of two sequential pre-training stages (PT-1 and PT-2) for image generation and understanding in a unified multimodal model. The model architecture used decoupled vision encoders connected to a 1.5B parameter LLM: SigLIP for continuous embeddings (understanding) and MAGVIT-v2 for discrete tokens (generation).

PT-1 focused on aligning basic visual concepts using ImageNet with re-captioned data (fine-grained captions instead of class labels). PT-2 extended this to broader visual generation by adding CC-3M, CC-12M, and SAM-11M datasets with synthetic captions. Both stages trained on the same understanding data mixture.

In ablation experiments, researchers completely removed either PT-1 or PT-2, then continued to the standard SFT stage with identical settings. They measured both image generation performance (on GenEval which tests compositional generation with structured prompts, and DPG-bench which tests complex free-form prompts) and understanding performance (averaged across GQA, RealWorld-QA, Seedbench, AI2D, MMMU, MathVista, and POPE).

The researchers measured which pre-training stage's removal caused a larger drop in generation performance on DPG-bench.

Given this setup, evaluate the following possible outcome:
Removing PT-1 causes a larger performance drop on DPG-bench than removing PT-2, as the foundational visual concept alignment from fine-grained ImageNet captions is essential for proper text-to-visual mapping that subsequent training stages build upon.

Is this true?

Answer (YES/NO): NO